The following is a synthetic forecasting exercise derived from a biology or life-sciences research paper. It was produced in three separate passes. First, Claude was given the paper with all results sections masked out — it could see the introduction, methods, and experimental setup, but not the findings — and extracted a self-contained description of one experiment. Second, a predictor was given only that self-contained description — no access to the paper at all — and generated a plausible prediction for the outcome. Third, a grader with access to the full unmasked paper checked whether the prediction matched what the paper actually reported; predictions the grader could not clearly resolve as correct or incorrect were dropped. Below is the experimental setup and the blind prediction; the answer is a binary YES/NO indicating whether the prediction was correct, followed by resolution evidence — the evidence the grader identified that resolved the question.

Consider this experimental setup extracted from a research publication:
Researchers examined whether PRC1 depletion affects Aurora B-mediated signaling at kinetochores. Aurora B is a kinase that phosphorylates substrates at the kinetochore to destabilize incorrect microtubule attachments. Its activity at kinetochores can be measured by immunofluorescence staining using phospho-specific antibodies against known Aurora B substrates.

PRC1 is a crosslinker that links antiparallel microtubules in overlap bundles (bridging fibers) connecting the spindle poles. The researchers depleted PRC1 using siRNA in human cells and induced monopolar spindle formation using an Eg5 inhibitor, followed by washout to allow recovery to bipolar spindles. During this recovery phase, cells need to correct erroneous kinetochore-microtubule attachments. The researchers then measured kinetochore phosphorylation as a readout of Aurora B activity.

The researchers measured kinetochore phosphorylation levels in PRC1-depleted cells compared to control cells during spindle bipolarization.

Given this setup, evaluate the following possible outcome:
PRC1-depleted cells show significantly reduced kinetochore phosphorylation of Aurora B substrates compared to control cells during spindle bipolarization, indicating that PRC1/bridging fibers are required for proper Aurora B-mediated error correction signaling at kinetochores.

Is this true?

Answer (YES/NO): YES